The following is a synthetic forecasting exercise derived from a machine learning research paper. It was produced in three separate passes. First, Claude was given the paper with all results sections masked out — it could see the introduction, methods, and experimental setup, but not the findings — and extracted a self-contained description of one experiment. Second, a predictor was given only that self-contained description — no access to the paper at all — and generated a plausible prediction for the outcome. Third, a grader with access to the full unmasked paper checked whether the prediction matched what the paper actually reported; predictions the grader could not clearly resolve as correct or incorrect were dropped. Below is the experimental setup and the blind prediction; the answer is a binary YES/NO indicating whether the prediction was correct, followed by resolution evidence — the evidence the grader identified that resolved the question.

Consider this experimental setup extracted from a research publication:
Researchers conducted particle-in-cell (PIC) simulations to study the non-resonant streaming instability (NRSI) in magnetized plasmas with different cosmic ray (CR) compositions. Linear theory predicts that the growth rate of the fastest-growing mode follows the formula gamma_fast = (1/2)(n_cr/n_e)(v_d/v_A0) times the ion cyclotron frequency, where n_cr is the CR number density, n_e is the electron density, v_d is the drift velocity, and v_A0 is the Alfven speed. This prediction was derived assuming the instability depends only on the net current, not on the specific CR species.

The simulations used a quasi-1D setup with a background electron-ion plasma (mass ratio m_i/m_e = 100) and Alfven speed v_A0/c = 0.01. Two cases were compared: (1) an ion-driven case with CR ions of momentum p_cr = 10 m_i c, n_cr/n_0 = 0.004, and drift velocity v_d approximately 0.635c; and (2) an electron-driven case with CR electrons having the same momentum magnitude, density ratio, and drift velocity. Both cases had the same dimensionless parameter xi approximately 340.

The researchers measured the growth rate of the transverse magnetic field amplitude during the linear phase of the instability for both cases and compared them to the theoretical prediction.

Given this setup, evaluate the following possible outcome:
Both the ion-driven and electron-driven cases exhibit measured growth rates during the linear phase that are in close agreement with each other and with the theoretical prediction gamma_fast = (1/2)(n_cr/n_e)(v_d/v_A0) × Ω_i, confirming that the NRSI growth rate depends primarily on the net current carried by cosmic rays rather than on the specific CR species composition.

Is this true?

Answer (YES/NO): YES